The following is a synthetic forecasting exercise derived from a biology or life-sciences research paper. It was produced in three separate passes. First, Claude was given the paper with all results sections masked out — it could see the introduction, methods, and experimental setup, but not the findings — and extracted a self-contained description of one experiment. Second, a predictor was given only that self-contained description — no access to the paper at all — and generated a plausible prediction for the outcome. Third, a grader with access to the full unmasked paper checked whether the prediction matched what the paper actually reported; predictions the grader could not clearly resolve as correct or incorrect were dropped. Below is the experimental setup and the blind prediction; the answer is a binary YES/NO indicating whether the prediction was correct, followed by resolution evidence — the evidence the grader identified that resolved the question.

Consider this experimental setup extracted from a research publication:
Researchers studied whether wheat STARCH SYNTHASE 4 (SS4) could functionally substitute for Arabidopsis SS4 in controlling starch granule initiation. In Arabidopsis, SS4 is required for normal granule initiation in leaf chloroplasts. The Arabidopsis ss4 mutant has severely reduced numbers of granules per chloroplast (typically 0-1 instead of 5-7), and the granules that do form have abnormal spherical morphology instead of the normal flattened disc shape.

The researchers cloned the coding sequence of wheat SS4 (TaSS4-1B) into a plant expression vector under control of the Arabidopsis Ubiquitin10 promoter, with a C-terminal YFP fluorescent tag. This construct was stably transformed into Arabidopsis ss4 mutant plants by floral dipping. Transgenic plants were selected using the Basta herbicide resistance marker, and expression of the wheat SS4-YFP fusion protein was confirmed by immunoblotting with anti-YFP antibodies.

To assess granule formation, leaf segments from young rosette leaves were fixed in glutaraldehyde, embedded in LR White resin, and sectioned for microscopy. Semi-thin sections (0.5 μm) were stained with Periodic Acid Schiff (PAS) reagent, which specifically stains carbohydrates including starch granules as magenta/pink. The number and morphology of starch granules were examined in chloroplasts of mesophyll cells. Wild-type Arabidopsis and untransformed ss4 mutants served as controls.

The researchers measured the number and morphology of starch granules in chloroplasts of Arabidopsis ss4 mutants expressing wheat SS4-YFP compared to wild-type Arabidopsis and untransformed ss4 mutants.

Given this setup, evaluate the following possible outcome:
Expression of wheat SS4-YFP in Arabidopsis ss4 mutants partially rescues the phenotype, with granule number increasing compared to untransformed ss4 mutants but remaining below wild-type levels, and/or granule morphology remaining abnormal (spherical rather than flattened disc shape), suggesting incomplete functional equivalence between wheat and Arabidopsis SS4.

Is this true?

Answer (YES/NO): NO